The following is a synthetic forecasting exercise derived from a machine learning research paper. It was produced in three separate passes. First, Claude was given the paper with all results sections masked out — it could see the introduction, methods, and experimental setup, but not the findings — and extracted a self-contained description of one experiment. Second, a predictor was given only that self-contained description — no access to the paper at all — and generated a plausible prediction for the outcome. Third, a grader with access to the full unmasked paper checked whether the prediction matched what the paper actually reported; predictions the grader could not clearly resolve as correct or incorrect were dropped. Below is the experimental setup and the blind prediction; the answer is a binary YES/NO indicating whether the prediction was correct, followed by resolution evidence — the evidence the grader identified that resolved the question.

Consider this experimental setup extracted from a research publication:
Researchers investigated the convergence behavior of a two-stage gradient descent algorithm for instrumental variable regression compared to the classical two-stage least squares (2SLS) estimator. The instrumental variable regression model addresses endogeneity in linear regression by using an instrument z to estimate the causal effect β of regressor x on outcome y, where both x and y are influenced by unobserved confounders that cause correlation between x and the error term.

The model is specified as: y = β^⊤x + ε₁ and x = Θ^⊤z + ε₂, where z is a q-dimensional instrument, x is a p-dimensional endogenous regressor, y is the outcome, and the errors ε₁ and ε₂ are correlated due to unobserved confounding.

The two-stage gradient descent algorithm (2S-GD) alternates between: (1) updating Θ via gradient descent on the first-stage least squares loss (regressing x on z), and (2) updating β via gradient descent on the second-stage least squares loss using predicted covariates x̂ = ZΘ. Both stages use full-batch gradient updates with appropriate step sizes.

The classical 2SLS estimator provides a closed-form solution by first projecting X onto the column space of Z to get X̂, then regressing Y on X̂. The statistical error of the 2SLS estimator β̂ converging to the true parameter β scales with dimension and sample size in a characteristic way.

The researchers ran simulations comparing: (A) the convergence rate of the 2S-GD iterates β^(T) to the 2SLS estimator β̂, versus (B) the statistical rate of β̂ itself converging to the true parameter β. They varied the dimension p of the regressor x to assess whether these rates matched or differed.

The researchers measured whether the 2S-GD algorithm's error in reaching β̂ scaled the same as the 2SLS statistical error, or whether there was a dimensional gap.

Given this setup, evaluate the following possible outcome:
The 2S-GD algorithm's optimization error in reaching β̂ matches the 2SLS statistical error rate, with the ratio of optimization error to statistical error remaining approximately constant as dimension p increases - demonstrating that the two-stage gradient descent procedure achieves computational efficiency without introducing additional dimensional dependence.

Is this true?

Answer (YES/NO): NO